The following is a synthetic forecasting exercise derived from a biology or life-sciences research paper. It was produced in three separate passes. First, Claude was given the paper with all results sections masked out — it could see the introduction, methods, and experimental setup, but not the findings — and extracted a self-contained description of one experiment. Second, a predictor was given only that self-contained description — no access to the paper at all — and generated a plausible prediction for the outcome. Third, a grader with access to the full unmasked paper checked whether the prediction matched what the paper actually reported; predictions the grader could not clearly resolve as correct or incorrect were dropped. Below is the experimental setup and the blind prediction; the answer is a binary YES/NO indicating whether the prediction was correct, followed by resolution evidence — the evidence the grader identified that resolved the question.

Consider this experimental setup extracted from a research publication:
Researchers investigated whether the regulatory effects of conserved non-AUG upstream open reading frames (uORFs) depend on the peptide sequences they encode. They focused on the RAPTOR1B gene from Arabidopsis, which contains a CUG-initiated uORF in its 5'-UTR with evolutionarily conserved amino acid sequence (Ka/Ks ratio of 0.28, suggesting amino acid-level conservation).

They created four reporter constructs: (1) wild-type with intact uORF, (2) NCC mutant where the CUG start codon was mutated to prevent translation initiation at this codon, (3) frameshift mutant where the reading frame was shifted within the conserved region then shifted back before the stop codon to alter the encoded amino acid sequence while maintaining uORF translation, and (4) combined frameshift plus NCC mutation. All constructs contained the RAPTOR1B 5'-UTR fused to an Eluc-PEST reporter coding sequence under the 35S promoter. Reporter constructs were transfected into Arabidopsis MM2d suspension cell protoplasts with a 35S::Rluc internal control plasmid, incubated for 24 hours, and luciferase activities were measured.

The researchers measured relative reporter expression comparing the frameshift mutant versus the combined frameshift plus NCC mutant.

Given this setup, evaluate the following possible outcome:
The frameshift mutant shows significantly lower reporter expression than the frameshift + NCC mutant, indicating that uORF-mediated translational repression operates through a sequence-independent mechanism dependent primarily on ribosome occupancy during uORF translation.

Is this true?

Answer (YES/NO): NO